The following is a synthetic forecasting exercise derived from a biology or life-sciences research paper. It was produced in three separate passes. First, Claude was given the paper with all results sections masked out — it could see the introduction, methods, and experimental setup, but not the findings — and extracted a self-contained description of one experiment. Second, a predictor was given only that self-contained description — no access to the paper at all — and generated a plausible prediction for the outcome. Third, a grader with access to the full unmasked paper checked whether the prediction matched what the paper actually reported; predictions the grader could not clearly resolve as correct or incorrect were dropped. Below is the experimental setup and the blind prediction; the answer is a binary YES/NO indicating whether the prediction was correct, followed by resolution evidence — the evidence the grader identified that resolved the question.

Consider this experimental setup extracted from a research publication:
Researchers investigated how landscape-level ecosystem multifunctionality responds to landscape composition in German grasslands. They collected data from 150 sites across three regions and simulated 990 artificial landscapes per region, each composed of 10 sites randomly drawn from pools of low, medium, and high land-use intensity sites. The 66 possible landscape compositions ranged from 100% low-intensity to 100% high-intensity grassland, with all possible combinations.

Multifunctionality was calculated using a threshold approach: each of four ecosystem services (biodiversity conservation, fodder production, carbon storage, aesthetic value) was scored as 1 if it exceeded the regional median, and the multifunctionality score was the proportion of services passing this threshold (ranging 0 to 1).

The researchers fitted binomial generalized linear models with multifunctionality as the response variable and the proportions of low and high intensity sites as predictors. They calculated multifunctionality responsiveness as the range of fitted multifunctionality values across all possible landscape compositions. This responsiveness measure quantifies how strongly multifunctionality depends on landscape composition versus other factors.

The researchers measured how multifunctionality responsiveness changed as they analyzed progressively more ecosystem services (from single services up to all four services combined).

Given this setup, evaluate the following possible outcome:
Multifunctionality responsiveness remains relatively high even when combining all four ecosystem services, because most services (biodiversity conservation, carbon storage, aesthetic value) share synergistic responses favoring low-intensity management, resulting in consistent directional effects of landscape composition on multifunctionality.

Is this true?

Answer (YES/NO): NO